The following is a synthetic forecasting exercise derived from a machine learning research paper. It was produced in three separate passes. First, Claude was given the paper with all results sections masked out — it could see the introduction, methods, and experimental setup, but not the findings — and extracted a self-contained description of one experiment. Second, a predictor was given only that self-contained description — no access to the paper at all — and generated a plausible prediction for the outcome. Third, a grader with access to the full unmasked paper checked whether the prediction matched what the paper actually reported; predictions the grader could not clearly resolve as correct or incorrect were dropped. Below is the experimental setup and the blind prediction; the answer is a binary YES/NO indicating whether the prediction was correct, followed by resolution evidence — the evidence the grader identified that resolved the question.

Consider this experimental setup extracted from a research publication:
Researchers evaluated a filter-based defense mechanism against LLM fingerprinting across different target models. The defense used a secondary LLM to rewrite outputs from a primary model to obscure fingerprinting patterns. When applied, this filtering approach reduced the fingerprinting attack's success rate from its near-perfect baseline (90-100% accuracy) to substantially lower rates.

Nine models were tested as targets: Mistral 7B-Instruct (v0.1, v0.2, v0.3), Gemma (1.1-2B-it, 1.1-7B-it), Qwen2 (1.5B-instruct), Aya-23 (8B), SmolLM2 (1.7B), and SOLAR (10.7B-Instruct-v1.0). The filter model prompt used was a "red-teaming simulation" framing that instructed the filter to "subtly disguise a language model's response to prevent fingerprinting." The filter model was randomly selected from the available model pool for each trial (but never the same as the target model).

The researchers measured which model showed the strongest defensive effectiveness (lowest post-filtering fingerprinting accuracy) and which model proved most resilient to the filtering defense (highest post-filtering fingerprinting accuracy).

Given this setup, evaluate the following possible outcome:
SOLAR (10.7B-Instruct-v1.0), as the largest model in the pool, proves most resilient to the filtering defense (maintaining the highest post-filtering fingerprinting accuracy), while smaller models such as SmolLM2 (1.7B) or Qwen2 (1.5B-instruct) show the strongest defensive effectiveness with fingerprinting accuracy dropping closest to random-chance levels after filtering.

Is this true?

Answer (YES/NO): NO